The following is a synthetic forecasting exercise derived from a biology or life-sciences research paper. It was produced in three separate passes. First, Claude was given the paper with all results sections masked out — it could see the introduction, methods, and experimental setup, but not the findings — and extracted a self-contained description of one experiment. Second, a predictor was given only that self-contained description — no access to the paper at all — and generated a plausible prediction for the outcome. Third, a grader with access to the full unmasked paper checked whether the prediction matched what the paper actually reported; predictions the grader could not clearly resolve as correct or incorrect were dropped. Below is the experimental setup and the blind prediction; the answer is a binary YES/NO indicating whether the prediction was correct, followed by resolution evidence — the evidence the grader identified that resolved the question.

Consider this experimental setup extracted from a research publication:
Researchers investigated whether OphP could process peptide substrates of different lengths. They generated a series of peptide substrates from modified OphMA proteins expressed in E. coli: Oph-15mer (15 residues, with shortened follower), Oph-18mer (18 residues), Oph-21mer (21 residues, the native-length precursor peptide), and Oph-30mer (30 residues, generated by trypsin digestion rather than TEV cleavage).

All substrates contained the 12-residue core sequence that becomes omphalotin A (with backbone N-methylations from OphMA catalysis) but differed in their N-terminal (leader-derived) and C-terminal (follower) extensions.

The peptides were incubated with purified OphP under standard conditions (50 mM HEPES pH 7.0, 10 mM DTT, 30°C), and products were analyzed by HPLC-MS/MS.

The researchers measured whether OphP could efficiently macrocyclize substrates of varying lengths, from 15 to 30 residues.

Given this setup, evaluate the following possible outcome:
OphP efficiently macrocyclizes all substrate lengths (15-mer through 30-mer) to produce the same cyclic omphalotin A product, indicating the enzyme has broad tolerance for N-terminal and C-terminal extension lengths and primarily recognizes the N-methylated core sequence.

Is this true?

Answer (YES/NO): NO